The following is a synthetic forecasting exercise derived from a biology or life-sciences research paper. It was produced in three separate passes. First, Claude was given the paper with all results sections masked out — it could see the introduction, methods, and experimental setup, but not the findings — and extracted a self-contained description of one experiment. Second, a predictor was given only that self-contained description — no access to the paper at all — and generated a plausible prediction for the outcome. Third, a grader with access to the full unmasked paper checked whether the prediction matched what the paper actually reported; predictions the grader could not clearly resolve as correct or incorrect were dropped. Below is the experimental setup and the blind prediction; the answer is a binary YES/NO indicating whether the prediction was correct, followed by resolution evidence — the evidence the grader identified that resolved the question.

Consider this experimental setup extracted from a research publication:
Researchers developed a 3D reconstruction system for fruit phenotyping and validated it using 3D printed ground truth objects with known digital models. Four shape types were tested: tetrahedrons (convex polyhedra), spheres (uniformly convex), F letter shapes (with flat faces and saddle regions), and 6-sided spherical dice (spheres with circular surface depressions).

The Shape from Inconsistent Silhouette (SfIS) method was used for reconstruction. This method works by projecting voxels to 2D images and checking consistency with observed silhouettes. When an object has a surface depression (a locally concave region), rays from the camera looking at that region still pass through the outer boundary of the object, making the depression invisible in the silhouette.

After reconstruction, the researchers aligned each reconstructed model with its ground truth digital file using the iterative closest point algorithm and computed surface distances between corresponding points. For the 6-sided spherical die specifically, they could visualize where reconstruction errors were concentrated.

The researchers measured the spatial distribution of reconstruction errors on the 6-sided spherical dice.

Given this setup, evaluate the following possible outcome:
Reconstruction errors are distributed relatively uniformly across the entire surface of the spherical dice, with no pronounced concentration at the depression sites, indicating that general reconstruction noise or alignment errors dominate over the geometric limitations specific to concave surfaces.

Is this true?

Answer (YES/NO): NO